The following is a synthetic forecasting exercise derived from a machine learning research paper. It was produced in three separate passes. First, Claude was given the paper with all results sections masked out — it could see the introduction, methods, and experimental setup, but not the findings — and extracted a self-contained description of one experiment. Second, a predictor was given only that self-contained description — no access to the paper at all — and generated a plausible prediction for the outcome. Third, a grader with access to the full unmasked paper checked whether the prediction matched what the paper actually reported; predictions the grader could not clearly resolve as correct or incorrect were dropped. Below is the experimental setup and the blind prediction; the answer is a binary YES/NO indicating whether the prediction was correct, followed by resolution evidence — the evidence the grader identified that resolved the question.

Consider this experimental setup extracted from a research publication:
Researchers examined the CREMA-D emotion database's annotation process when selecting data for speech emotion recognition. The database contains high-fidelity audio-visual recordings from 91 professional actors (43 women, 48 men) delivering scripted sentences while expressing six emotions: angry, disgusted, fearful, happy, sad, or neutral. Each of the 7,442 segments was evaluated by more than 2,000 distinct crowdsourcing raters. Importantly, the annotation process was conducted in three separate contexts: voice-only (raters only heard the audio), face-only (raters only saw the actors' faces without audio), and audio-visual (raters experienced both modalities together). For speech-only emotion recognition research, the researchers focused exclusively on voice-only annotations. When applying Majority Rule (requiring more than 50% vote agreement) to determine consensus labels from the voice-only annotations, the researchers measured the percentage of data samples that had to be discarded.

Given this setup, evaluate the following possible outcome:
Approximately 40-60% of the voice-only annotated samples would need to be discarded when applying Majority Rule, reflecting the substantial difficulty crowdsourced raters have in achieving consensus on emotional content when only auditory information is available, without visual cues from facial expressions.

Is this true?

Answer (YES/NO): NO